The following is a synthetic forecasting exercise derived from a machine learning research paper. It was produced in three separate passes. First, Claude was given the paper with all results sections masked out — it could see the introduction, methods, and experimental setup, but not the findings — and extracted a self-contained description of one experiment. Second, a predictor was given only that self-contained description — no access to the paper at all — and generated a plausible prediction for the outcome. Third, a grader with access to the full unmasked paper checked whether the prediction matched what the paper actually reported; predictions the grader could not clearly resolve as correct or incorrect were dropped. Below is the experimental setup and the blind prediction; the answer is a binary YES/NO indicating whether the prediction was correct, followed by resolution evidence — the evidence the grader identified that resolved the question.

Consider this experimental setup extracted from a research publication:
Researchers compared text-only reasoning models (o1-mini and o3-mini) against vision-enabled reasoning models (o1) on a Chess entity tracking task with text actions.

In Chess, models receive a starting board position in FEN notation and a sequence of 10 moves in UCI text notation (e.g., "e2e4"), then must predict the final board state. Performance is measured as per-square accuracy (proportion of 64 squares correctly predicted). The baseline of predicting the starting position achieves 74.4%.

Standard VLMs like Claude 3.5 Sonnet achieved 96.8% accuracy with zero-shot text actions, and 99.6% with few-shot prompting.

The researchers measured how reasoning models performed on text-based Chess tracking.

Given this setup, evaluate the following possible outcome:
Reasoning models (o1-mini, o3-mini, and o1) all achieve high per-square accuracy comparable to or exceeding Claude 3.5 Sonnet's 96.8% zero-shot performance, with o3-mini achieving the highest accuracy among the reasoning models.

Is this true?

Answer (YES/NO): NO